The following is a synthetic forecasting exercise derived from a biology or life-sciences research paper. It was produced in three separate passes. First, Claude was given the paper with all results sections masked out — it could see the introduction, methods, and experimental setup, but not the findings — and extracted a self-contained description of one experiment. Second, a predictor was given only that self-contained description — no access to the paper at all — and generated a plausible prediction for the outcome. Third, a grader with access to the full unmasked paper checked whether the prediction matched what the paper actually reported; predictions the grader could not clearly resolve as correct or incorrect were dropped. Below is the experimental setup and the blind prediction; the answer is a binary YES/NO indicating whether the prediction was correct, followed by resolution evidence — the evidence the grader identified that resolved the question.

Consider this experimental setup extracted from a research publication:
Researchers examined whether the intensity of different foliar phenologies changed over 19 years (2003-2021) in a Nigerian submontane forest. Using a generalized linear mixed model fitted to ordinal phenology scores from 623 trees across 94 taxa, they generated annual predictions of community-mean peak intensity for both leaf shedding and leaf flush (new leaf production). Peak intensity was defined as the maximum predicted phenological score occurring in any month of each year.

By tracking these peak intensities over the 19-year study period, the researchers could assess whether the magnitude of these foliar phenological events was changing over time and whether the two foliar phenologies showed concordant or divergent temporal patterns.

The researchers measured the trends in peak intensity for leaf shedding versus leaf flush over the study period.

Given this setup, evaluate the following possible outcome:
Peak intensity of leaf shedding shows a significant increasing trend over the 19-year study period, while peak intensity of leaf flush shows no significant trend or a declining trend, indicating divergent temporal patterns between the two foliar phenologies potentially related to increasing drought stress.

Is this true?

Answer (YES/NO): YES